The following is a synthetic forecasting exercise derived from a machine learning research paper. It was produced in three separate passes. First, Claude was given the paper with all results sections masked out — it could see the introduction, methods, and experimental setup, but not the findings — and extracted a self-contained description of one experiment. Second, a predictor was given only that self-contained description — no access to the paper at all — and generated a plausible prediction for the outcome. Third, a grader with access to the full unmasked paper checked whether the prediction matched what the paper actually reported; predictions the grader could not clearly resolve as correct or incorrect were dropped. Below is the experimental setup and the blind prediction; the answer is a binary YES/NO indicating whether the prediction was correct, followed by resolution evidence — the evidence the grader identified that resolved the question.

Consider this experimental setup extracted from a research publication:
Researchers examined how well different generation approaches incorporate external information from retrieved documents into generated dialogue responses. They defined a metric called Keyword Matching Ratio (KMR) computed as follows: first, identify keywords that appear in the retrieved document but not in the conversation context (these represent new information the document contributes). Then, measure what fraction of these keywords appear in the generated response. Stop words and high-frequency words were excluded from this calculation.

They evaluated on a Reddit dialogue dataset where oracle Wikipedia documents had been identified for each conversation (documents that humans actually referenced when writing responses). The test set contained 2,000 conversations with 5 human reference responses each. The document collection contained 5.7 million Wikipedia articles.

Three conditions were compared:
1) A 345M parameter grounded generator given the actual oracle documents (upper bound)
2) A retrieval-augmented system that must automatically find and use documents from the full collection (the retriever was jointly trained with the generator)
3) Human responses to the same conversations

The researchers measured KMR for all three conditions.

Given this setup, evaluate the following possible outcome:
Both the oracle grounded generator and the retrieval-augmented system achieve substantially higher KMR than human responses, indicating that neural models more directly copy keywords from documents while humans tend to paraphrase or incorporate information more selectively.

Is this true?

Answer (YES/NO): NO